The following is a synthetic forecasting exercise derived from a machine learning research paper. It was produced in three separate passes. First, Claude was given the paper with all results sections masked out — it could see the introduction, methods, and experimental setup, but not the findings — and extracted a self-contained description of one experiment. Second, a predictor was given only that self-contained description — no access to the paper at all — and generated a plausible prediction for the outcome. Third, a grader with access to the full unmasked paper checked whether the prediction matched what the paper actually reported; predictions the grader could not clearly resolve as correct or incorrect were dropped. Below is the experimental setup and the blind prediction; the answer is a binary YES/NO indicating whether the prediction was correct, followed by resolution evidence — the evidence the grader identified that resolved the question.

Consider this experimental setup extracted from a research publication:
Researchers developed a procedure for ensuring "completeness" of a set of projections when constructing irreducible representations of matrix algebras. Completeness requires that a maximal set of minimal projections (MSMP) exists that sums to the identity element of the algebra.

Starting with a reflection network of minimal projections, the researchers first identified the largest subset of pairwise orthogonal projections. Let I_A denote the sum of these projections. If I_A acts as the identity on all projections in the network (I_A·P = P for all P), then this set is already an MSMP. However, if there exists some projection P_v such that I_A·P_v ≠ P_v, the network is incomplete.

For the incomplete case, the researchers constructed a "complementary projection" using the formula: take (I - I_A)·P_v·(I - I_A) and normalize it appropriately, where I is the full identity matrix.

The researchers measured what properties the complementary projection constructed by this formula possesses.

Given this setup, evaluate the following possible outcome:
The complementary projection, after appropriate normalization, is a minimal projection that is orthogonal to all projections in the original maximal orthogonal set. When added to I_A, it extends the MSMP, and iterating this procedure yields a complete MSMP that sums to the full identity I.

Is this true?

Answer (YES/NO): YES